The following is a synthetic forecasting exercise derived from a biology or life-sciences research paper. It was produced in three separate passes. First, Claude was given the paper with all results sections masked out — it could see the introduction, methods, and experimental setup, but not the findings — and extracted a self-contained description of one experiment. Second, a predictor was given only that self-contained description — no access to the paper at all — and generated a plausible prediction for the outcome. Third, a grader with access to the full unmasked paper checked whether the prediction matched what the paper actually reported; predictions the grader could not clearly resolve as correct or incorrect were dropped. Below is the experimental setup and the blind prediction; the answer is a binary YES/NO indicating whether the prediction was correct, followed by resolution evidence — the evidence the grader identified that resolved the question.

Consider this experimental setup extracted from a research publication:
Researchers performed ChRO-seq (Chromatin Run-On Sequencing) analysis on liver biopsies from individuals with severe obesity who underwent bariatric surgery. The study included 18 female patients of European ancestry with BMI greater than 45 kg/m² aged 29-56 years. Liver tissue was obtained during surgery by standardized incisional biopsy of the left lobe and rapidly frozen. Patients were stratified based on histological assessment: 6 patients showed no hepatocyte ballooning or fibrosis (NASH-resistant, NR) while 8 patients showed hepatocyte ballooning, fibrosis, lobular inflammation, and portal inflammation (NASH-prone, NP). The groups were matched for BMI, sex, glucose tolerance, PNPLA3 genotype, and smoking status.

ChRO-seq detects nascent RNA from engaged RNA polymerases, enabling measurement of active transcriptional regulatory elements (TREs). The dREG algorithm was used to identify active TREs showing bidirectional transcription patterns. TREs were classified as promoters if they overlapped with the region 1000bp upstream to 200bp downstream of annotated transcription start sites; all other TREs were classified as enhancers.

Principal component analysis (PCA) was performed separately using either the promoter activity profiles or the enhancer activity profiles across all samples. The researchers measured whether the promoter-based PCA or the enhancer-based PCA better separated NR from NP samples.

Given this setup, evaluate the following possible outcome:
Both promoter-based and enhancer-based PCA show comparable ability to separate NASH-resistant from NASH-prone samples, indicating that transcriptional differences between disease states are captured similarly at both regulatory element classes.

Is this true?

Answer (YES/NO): NO